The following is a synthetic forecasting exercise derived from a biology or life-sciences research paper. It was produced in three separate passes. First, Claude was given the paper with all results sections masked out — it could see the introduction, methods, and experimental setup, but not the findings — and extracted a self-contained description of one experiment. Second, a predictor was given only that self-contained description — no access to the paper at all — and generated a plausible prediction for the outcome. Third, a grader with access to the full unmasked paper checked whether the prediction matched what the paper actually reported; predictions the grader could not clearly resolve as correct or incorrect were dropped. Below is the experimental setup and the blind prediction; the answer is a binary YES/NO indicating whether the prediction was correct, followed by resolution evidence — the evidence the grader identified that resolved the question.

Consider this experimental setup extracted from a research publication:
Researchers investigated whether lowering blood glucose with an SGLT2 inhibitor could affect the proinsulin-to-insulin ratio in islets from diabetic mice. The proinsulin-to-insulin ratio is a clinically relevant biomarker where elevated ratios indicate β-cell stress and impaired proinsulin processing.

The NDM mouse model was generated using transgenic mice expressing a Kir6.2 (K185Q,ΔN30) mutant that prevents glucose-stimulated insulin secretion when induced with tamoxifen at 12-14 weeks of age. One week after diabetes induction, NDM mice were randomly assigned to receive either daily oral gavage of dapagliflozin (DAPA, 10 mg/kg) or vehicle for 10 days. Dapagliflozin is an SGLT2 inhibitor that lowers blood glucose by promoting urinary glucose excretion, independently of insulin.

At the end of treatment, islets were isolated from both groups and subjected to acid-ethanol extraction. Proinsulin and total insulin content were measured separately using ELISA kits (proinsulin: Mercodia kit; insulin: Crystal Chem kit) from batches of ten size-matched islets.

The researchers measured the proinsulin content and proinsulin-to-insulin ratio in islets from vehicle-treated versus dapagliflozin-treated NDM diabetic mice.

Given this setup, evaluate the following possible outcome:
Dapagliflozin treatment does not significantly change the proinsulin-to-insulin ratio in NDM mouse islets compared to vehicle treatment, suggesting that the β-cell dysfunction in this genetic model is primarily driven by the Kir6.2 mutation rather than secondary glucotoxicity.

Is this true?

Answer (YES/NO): NO